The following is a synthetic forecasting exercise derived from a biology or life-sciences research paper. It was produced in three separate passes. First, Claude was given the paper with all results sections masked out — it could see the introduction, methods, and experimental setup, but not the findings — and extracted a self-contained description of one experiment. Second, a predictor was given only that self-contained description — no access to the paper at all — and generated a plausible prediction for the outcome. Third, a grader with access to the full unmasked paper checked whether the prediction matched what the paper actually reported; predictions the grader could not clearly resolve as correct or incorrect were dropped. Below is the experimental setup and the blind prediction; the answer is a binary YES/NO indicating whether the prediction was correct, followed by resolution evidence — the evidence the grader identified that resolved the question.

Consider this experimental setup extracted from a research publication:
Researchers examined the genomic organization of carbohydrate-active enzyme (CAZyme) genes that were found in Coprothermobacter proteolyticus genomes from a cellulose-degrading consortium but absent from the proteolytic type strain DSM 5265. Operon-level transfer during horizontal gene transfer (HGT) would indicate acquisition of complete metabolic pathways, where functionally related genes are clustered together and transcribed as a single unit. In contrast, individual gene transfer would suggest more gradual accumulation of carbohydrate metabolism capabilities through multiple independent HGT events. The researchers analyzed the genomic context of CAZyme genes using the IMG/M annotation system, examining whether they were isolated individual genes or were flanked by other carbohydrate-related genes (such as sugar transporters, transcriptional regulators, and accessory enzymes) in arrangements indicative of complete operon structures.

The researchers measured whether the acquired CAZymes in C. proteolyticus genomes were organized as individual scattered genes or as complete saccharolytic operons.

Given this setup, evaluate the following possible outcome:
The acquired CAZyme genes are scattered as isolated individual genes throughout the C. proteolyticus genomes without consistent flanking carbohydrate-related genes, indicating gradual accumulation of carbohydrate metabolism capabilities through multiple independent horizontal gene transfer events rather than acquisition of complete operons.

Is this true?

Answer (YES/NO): NO